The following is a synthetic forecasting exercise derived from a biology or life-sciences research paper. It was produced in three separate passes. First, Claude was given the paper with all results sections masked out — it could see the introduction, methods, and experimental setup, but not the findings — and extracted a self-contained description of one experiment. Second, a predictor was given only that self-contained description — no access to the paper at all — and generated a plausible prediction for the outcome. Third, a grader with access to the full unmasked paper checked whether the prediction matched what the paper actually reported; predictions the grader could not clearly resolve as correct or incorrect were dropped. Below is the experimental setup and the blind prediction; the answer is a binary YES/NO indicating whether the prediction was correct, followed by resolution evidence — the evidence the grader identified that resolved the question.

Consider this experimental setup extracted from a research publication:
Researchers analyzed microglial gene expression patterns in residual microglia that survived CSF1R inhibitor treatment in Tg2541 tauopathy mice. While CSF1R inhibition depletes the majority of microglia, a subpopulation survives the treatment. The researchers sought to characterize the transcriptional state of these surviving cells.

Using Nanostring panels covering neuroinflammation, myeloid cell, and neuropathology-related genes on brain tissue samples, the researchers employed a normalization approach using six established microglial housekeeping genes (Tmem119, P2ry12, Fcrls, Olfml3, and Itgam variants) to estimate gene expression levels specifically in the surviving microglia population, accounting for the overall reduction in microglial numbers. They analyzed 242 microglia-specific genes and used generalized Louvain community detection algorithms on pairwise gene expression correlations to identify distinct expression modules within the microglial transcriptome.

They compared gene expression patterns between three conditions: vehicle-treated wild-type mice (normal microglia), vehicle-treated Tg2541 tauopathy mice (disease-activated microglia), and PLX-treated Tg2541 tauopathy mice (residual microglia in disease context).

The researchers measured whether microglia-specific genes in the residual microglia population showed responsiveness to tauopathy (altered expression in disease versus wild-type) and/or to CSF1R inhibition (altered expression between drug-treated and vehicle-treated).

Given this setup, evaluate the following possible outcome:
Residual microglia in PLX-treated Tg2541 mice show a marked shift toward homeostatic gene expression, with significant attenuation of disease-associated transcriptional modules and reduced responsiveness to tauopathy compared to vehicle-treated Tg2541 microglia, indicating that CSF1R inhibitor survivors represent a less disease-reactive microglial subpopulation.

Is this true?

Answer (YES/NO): NO